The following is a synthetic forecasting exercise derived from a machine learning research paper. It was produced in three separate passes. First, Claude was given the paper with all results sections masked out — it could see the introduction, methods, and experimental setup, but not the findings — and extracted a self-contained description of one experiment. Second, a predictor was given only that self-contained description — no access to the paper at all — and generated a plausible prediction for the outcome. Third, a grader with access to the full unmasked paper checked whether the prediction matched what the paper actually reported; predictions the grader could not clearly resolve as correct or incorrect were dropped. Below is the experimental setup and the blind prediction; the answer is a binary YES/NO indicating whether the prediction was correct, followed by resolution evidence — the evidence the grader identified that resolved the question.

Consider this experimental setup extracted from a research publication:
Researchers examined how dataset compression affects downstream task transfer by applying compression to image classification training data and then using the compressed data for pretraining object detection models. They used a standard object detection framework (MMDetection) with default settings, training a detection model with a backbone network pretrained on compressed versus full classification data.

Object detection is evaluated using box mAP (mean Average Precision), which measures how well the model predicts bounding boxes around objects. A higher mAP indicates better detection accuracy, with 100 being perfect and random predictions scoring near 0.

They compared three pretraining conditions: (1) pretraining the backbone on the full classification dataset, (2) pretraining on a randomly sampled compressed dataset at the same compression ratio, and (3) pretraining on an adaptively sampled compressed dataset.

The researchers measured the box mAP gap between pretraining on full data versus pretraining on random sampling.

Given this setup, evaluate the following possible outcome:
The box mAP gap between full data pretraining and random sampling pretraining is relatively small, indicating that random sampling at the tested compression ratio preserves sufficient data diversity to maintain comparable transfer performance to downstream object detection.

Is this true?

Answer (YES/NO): YES